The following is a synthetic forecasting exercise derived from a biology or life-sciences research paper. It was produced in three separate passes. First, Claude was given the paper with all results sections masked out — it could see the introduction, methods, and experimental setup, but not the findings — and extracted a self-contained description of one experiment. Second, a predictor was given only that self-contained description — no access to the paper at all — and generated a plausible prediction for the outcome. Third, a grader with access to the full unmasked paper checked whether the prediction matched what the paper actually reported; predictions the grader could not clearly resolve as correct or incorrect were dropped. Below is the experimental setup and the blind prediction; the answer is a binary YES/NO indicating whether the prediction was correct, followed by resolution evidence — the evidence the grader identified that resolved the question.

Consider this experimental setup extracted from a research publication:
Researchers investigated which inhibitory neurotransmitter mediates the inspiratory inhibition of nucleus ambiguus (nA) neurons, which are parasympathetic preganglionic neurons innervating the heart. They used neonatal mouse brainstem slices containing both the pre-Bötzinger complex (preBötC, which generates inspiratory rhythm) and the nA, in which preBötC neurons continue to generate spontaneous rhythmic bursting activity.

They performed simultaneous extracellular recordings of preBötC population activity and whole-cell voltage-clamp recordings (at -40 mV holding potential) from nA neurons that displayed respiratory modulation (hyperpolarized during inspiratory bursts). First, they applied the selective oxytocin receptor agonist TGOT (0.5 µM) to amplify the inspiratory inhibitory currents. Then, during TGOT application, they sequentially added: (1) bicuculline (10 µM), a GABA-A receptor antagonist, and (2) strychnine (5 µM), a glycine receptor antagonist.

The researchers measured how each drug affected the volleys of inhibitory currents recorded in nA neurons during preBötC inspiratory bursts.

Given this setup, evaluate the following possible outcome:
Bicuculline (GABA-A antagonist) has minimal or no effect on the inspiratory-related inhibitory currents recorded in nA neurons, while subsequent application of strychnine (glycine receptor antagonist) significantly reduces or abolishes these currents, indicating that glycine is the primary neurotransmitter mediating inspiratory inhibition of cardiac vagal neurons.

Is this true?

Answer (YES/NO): YES